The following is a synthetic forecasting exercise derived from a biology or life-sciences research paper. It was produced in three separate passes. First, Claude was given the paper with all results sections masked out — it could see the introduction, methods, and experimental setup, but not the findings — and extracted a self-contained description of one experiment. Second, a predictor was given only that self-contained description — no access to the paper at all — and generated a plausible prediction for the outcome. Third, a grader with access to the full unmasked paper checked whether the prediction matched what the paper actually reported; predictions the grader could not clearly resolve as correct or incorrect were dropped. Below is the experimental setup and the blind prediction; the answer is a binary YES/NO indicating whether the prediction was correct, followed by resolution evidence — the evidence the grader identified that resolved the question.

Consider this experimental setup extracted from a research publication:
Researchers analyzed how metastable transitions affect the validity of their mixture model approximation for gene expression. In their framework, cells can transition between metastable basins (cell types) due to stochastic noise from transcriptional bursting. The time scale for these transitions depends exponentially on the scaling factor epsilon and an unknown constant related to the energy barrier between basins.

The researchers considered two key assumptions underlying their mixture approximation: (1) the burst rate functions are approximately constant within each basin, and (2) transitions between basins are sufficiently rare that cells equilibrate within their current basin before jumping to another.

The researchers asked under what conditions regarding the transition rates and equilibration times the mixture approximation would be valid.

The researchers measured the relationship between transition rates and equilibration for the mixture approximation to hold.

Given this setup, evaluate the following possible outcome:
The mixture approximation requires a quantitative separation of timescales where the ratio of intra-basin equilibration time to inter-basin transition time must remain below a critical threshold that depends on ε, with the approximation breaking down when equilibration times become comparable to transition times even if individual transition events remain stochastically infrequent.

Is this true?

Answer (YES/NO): NO